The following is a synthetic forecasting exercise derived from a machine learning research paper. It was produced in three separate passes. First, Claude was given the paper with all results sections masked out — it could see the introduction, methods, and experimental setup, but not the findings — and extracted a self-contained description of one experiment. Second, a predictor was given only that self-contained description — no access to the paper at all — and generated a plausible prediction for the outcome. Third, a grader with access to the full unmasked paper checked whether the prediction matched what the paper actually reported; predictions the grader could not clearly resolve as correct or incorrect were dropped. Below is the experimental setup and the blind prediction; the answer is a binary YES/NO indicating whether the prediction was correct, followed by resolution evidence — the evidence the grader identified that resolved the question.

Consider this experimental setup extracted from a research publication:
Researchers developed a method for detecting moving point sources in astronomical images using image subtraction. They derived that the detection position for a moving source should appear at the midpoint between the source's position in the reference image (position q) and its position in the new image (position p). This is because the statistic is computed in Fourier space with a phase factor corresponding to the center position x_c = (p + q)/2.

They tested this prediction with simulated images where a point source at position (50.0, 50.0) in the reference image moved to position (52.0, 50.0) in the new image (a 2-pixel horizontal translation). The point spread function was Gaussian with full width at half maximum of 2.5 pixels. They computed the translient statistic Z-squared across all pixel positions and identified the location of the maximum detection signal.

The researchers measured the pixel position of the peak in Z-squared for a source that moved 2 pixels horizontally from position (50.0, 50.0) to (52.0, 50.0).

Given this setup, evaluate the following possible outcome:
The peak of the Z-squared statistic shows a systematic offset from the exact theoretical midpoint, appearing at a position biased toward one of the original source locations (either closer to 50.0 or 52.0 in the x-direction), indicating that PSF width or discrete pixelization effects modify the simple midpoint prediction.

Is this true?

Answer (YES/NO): NO